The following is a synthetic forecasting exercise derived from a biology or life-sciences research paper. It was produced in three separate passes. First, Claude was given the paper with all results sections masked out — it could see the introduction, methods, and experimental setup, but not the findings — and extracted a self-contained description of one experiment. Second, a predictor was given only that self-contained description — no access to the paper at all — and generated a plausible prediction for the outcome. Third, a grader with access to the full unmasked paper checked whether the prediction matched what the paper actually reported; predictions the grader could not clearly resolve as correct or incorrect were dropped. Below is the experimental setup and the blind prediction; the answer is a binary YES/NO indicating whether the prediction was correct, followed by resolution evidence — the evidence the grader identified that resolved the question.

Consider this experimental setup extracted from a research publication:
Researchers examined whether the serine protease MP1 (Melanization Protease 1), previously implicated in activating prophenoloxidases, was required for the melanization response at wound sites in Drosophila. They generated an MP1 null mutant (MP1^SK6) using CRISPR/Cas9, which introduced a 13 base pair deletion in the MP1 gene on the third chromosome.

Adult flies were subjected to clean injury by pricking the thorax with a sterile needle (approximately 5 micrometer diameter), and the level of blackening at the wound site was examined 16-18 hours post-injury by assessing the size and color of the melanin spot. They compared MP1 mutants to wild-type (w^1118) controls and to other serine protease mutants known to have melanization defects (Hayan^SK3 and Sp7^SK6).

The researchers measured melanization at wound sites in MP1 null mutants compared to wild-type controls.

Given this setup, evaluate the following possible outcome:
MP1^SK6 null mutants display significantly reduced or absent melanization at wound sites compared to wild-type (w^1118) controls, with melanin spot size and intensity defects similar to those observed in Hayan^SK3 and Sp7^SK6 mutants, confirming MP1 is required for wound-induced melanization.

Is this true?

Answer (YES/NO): NO